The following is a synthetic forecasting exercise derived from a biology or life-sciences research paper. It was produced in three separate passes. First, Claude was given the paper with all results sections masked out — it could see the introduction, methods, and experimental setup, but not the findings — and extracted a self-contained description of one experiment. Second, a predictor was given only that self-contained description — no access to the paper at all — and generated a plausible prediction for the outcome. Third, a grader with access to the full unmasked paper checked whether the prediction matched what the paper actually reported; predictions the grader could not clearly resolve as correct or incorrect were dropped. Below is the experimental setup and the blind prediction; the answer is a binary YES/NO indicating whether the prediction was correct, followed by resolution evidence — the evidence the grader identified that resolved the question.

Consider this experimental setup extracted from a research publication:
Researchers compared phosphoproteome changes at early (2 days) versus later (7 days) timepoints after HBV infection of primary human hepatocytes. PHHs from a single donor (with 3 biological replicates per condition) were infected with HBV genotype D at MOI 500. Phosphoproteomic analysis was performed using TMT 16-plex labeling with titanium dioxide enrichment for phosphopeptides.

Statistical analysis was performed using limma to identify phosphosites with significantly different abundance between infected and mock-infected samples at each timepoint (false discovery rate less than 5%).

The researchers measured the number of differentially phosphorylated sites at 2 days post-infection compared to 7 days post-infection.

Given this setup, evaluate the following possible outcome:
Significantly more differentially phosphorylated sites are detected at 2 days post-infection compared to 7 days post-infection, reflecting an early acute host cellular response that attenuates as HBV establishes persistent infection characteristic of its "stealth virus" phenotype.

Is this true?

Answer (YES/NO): NO